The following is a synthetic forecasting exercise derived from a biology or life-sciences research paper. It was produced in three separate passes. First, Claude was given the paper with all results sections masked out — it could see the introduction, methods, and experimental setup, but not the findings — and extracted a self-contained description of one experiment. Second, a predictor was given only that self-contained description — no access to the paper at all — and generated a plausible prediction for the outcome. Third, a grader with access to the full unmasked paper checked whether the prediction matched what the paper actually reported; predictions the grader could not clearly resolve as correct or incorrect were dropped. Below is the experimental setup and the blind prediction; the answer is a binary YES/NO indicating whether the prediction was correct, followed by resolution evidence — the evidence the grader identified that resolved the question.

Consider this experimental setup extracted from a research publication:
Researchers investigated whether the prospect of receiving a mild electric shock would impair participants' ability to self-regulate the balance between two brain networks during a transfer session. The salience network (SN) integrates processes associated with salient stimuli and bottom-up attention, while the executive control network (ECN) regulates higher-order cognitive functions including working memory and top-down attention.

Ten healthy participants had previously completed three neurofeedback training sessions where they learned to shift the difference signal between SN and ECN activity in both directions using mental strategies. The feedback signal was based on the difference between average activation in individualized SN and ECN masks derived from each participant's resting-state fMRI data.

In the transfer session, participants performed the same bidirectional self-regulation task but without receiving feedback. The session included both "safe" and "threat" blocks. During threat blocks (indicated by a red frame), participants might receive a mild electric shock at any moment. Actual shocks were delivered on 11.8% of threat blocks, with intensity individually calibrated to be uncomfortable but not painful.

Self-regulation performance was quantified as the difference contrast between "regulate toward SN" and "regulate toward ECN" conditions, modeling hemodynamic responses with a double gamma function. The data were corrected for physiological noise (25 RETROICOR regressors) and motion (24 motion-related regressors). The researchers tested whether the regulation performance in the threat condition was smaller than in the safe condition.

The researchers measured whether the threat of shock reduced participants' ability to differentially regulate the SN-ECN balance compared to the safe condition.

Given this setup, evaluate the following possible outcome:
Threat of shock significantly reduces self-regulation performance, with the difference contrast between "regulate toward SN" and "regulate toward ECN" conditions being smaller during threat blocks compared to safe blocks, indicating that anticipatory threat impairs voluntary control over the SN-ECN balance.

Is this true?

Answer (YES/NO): NO